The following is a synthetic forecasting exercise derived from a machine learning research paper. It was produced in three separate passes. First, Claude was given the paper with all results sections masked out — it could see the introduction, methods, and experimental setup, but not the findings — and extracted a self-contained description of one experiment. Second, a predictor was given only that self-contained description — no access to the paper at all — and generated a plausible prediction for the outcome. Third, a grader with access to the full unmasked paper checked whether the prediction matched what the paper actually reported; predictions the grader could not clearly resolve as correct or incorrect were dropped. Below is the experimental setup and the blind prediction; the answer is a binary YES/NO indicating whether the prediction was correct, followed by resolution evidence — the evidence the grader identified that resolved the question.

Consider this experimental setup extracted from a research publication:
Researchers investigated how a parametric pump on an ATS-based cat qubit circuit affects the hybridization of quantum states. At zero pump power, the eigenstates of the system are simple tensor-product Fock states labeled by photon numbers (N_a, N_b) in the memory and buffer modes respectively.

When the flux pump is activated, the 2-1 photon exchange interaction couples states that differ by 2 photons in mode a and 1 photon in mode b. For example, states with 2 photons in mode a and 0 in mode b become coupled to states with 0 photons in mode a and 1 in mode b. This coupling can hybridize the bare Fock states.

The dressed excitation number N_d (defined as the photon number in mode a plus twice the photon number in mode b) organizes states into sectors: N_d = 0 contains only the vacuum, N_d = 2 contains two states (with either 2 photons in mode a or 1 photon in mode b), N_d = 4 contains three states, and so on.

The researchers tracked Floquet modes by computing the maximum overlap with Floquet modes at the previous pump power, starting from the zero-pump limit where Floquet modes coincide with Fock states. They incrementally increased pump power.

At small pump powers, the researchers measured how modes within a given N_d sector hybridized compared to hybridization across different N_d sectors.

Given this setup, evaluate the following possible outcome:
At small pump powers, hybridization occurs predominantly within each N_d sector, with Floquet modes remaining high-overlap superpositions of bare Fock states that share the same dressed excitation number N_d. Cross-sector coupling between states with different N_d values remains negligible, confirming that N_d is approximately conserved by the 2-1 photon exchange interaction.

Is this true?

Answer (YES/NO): YES